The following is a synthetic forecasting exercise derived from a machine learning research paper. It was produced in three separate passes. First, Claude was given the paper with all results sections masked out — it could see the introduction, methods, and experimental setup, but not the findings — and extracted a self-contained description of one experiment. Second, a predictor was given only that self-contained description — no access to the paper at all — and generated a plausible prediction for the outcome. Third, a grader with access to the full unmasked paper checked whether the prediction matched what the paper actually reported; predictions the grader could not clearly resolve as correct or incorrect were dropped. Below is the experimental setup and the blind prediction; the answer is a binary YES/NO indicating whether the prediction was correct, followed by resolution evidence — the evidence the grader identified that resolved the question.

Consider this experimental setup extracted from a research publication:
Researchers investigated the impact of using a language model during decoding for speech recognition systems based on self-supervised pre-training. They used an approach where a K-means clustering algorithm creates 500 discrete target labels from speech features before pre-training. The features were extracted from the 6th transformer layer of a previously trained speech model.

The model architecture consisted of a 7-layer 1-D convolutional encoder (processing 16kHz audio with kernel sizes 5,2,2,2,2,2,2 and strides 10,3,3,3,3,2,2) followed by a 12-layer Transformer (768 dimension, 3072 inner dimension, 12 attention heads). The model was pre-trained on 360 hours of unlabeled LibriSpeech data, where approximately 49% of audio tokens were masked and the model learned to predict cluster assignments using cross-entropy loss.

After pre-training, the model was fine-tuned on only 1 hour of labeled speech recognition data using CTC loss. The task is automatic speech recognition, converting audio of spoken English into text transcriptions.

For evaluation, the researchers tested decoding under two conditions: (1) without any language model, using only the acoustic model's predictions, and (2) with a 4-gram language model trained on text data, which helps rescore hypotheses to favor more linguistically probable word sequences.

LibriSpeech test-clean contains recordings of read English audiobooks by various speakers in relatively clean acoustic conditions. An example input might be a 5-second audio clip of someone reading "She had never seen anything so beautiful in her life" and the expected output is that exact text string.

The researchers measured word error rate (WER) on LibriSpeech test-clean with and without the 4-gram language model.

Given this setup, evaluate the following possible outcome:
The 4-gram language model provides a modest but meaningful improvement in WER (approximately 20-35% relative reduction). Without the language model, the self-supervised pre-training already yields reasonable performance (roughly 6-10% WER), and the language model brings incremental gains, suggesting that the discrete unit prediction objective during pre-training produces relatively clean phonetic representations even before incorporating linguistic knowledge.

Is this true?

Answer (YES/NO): NO